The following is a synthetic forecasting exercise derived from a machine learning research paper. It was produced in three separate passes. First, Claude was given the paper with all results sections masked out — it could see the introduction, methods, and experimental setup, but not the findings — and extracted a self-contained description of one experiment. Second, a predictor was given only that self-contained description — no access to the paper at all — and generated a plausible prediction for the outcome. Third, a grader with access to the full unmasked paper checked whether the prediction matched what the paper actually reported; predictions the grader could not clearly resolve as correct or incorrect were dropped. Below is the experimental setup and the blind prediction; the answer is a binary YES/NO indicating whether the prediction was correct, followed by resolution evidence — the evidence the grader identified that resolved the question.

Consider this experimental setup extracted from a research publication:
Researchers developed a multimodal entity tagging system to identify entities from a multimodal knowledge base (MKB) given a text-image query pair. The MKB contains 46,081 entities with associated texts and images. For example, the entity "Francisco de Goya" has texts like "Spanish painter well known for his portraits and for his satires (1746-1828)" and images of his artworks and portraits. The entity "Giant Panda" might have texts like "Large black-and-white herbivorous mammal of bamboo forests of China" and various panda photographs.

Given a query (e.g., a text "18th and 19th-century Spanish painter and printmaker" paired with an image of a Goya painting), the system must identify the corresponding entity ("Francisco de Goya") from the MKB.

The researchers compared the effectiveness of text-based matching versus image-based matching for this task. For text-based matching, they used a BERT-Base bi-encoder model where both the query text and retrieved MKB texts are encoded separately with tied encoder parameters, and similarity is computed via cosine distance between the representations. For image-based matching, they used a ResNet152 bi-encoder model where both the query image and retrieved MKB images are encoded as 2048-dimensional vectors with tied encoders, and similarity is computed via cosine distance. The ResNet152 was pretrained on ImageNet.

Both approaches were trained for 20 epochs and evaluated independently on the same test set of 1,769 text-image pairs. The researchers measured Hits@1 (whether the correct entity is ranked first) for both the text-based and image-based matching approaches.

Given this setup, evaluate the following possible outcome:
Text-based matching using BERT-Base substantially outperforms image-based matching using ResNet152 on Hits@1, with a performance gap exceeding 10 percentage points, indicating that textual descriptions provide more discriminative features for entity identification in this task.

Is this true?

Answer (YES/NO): YES